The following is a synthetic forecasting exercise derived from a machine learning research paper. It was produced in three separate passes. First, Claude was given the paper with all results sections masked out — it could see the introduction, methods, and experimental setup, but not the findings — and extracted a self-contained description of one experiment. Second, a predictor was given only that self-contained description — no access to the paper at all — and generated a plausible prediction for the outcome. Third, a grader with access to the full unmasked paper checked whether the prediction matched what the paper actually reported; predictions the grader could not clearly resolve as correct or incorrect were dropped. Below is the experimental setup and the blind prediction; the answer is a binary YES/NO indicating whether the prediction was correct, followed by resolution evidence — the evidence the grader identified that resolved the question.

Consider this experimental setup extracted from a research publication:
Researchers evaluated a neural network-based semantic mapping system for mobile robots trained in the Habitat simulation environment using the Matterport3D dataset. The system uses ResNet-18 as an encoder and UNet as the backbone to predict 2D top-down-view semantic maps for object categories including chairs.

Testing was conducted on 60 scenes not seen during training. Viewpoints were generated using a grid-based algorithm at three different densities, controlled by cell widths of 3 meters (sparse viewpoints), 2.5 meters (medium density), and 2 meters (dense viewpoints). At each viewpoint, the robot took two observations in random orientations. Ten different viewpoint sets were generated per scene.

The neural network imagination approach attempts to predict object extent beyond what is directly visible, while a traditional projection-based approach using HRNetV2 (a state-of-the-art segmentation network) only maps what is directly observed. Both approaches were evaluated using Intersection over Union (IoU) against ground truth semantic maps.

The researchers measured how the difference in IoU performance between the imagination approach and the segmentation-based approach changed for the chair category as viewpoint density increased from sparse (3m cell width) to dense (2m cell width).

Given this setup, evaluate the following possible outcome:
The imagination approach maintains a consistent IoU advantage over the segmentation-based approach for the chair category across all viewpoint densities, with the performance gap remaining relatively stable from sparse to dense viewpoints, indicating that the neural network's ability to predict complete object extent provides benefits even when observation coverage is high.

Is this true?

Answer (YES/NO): NO